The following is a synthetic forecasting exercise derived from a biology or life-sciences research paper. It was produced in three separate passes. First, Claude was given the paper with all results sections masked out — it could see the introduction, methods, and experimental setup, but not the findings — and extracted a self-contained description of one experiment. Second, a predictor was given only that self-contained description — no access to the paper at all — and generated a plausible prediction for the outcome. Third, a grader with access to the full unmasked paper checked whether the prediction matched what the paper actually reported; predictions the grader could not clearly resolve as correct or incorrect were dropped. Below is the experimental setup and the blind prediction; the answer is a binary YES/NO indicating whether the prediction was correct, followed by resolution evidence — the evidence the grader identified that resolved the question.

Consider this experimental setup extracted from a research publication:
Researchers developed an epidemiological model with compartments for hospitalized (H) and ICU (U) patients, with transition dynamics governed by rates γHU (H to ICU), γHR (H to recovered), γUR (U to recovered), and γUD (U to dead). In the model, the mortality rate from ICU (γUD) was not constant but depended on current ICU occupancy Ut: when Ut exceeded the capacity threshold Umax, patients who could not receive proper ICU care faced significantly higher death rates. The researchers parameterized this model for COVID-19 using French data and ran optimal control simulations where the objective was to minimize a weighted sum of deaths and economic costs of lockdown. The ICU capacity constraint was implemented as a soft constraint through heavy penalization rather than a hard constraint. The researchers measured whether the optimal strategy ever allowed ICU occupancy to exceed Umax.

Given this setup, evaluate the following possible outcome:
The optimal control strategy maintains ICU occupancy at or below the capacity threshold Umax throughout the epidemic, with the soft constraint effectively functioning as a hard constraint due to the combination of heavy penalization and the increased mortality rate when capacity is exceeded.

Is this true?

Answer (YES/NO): YES